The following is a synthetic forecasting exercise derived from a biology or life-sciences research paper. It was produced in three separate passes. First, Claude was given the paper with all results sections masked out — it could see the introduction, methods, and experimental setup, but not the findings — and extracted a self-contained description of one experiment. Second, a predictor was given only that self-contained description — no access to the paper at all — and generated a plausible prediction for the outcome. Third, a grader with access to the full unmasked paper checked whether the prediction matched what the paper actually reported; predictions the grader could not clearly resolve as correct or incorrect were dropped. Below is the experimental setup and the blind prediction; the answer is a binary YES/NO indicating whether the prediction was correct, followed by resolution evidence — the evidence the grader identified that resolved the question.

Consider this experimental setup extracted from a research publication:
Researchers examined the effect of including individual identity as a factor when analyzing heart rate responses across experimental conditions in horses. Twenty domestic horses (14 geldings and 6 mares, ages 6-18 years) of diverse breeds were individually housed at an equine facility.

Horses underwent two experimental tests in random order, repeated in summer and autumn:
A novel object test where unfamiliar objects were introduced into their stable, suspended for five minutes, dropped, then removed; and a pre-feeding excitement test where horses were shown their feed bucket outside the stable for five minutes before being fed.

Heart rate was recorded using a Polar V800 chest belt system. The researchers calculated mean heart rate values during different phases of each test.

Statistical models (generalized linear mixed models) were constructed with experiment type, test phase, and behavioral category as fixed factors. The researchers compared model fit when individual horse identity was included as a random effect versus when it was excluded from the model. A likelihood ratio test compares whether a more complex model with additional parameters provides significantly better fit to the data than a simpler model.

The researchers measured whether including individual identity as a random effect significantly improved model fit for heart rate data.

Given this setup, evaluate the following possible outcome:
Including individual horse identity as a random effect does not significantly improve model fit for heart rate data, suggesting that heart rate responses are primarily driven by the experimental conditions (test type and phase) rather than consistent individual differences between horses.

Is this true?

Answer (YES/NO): NO